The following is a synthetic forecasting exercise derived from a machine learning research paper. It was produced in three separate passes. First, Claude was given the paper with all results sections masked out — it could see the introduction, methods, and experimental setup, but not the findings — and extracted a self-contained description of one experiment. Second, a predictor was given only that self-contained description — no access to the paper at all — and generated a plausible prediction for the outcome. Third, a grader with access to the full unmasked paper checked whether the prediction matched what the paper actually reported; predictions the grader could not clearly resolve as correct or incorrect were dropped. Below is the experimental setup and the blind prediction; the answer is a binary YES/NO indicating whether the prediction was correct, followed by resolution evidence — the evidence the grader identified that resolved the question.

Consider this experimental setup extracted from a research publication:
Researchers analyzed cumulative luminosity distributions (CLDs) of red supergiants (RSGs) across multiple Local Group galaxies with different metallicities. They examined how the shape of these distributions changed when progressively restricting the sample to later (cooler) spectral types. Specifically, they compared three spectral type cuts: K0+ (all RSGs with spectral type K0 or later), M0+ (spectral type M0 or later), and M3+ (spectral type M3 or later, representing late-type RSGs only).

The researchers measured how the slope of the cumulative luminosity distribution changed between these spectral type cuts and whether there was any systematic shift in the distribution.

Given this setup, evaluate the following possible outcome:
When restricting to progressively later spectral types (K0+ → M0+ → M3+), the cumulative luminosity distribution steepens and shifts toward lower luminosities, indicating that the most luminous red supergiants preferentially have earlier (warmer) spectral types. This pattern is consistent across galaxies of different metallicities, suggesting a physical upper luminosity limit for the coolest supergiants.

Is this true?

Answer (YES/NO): NO